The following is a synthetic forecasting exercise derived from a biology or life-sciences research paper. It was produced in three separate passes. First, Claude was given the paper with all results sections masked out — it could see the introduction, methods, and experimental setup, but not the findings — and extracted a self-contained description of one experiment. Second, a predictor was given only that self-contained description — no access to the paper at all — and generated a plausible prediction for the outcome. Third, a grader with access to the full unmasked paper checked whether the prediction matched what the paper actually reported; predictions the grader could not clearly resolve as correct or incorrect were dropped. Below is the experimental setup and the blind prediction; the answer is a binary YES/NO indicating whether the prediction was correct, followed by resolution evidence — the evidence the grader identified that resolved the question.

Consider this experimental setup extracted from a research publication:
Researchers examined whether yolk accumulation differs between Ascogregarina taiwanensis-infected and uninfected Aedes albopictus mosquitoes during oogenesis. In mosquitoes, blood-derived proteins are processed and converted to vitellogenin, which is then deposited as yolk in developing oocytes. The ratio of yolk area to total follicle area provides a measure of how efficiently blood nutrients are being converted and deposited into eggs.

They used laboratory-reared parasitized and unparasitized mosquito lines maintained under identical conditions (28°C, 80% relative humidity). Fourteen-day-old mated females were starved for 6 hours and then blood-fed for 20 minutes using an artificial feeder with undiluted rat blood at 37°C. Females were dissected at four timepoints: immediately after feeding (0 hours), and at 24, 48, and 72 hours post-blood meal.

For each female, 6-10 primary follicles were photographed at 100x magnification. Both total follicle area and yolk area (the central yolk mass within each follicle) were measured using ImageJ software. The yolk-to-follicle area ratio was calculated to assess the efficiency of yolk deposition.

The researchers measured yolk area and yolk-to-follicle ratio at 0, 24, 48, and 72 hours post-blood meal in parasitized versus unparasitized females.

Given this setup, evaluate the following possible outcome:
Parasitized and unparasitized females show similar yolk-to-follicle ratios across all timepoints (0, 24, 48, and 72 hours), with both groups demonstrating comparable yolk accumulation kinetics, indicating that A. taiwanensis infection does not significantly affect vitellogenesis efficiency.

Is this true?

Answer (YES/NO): NO